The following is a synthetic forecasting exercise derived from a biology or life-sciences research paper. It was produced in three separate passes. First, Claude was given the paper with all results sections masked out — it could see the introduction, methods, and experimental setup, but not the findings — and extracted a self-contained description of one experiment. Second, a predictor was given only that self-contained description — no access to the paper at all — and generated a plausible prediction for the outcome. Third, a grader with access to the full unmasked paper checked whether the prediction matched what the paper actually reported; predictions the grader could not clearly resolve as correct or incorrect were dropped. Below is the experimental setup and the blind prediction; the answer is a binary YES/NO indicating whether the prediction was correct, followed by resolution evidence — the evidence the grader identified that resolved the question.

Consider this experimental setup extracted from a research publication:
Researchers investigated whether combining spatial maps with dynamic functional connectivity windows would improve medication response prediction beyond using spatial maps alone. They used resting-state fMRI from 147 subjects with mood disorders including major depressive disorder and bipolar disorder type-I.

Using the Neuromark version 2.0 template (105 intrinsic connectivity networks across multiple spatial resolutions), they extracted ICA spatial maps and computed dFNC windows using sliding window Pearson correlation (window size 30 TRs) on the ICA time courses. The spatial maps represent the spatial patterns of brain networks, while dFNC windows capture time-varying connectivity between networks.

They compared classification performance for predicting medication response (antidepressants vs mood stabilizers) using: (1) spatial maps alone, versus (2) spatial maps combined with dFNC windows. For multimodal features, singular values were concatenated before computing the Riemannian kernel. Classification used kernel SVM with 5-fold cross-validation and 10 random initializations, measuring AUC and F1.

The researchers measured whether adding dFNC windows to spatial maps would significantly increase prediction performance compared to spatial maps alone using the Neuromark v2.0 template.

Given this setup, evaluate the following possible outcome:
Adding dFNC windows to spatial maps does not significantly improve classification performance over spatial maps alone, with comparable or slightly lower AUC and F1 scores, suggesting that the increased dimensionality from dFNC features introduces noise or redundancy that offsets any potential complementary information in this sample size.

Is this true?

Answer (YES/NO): YES